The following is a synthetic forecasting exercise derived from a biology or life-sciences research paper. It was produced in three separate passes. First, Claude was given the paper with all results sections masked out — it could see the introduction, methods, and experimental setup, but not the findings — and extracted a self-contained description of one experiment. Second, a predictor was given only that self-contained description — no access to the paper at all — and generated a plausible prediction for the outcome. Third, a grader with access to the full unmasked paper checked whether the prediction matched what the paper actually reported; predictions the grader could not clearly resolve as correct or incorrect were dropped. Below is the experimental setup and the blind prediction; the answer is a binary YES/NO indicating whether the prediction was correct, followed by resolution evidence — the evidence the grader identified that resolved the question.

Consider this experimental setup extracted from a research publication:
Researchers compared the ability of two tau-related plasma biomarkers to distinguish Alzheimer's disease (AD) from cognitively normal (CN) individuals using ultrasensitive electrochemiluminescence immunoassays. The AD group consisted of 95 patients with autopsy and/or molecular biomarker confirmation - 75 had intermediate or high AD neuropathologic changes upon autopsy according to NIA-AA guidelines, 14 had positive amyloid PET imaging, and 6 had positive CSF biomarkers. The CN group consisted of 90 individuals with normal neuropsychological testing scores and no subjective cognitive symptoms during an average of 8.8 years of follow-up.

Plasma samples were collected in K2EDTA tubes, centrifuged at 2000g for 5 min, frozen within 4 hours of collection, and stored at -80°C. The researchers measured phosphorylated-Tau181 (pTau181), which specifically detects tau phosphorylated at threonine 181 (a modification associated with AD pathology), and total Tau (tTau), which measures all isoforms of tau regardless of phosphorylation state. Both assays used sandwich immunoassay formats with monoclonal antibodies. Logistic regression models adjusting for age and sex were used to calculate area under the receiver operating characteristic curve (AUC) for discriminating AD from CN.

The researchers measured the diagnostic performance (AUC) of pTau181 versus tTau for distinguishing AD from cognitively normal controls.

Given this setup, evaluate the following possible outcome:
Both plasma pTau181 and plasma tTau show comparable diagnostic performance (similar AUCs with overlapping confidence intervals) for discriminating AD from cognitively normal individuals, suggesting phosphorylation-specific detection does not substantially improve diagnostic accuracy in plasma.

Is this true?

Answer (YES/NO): NO